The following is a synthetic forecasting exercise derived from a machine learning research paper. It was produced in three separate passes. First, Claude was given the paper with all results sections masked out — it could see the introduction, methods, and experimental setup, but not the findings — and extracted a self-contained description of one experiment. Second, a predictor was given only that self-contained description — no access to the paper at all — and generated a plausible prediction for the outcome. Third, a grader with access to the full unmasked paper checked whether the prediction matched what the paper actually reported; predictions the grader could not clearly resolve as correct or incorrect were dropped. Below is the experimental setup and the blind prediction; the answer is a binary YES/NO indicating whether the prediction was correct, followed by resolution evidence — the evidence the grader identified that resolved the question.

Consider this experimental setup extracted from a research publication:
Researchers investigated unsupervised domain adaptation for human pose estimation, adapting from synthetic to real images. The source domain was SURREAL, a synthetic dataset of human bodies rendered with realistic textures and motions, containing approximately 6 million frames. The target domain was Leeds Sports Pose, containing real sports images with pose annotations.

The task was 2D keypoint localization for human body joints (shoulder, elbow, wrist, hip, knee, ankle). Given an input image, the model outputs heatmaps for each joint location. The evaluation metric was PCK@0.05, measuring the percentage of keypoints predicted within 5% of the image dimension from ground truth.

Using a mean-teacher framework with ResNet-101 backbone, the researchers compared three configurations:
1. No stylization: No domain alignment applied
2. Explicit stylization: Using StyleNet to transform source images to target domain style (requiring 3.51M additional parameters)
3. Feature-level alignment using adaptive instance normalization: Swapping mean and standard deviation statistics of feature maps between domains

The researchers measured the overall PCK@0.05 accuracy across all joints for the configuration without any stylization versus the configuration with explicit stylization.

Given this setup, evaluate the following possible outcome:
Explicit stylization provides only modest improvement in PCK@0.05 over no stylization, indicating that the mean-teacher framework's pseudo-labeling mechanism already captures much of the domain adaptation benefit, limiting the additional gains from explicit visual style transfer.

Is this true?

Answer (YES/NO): YES